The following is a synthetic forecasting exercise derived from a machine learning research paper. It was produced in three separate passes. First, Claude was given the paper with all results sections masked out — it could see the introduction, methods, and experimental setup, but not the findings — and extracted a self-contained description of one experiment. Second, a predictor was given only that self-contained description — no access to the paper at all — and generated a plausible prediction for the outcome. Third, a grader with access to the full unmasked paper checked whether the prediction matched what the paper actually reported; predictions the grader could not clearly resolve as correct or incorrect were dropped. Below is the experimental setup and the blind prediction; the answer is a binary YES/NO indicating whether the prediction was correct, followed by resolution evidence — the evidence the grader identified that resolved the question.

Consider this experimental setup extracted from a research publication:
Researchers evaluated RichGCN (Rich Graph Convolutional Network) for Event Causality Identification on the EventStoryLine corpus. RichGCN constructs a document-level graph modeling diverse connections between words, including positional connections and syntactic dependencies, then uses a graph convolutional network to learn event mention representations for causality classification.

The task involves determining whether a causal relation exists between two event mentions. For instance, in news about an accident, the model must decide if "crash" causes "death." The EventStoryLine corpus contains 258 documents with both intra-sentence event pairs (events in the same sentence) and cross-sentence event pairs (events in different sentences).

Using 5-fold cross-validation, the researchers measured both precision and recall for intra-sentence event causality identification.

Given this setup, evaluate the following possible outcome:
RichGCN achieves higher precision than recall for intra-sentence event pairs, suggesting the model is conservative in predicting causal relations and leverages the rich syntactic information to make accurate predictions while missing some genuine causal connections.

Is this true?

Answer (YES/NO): NO